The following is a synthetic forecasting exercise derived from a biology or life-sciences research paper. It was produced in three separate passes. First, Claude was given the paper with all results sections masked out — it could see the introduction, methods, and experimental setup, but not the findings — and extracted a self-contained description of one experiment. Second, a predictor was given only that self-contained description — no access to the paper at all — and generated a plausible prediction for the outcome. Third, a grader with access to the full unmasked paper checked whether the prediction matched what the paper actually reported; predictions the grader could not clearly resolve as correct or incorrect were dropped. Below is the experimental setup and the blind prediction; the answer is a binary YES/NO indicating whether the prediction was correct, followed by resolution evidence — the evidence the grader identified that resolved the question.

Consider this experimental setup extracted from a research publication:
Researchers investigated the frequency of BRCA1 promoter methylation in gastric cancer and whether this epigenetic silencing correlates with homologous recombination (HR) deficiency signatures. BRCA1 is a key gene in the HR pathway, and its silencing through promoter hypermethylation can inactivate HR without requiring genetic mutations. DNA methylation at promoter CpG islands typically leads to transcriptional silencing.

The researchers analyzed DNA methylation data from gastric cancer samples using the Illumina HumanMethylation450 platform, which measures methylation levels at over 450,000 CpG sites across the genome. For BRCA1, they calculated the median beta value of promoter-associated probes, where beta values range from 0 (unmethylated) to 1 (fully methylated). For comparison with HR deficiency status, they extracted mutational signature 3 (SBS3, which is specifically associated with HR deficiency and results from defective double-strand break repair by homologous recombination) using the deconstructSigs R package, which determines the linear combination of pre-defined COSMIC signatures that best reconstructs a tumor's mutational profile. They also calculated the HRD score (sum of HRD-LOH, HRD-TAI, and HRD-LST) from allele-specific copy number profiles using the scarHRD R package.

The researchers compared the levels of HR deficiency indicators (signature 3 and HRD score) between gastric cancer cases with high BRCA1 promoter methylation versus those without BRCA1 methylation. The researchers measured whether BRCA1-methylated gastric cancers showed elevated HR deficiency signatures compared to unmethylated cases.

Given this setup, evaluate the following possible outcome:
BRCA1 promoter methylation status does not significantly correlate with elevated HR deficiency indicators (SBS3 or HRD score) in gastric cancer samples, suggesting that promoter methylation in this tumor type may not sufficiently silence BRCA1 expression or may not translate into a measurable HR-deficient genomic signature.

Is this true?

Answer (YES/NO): NO